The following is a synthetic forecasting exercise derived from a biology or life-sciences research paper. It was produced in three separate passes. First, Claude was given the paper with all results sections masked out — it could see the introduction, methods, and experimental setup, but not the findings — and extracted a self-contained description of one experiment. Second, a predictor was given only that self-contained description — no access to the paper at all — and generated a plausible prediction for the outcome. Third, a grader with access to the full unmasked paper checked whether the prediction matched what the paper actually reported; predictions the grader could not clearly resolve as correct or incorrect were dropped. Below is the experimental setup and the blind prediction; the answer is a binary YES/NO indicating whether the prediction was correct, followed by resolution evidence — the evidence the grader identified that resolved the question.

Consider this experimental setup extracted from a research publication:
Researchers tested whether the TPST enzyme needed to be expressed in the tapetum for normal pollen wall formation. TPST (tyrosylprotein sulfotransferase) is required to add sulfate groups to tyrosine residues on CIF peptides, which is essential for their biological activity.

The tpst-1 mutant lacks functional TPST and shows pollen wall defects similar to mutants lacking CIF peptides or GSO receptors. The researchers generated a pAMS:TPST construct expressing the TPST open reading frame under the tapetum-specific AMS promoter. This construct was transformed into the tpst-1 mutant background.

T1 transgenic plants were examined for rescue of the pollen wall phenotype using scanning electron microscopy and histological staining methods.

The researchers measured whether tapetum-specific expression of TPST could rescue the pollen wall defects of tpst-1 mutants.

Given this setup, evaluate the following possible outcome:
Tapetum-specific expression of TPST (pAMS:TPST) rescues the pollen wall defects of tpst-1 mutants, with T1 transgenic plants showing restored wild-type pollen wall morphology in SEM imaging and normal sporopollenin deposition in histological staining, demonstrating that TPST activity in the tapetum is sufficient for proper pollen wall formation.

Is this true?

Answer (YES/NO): YES